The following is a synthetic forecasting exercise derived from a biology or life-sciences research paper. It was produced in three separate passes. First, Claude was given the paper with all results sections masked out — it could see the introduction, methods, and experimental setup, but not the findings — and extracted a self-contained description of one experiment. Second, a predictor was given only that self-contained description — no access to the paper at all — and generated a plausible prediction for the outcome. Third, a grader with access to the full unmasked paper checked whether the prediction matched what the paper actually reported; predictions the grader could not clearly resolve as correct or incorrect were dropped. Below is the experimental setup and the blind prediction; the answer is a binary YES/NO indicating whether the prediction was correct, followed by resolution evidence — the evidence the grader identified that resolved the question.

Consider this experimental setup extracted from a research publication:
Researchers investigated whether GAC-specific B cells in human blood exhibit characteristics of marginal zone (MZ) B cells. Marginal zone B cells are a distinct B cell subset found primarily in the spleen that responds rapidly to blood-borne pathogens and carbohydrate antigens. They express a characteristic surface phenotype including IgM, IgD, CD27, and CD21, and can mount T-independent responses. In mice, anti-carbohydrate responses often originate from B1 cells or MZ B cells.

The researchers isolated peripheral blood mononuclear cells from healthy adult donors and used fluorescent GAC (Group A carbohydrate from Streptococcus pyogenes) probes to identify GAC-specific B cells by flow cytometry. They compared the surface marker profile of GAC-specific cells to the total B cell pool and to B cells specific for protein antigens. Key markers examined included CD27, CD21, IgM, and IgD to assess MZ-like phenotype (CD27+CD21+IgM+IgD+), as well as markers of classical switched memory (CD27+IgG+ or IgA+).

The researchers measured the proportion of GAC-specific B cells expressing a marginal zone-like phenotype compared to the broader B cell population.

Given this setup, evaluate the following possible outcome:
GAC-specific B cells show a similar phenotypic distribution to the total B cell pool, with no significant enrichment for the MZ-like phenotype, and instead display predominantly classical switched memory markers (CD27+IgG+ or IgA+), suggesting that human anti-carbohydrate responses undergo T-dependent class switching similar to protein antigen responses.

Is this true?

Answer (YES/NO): NO